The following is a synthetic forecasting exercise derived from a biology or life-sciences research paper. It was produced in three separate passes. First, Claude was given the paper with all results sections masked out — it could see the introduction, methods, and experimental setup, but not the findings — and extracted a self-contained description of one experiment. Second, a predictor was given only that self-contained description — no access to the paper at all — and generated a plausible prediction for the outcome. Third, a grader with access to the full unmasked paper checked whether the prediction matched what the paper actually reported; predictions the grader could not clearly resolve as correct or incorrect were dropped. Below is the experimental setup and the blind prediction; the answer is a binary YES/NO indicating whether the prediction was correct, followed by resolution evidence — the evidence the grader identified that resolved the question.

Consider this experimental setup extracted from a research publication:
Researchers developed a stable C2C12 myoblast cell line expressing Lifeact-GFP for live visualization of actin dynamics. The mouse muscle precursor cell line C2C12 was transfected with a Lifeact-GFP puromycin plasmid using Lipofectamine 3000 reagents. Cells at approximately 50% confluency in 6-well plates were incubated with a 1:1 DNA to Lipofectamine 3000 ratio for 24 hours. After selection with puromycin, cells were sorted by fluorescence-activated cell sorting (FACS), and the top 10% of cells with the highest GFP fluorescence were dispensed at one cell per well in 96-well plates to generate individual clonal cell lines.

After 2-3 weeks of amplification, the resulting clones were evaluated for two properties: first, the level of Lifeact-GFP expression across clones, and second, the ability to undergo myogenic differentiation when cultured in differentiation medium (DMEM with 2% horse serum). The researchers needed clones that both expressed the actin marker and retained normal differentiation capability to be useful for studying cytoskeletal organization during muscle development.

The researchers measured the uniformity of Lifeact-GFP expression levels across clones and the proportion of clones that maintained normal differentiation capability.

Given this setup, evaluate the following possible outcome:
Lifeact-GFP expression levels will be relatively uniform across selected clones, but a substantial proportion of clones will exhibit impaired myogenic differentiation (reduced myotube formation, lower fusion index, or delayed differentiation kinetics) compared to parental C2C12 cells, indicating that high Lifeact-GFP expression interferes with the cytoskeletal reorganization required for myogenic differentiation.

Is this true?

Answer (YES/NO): YES